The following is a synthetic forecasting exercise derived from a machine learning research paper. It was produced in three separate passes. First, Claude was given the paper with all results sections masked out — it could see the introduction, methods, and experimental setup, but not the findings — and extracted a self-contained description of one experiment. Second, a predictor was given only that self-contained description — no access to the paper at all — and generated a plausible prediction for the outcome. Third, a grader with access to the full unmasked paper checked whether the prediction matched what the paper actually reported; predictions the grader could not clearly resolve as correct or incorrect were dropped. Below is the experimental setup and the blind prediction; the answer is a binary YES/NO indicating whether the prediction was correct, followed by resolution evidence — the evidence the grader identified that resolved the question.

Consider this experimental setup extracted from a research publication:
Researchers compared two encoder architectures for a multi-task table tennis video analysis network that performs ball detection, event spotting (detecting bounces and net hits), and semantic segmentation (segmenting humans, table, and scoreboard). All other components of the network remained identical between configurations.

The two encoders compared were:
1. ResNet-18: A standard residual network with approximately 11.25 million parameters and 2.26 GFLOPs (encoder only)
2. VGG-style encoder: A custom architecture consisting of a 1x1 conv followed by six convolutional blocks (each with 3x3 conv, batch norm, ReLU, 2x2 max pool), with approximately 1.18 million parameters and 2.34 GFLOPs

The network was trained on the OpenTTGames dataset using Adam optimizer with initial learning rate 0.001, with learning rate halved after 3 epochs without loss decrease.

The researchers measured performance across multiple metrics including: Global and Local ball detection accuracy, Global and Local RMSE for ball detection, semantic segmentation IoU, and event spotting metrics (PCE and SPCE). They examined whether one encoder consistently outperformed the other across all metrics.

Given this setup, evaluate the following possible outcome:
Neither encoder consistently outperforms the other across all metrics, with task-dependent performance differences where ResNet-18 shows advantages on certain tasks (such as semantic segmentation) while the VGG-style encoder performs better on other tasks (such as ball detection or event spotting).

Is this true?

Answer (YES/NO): NO